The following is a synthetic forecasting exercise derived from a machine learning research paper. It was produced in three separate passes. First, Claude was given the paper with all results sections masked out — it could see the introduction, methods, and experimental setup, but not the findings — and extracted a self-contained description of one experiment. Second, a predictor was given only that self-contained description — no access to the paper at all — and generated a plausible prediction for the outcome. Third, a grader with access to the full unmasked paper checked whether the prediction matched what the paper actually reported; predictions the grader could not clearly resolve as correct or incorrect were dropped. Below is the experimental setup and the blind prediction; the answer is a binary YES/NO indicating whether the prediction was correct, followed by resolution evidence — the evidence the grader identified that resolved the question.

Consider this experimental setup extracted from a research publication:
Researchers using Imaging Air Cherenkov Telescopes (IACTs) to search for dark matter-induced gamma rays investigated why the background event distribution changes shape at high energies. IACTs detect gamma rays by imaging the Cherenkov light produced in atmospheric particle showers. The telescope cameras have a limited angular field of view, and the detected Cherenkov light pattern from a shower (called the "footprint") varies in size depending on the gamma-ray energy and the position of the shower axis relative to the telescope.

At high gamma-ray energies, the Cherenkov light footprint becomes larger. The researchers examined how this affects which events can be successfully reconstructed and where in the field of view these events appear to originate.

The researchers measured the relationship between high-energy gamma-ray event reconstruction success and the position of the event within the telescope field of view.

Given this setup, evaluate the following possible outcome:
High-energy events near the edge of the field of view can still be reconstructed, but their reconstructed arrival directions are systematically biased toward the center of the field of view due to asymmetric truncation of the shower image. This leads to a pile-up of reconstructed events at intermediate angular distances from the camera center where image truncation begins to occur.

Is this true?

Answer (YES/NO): NO